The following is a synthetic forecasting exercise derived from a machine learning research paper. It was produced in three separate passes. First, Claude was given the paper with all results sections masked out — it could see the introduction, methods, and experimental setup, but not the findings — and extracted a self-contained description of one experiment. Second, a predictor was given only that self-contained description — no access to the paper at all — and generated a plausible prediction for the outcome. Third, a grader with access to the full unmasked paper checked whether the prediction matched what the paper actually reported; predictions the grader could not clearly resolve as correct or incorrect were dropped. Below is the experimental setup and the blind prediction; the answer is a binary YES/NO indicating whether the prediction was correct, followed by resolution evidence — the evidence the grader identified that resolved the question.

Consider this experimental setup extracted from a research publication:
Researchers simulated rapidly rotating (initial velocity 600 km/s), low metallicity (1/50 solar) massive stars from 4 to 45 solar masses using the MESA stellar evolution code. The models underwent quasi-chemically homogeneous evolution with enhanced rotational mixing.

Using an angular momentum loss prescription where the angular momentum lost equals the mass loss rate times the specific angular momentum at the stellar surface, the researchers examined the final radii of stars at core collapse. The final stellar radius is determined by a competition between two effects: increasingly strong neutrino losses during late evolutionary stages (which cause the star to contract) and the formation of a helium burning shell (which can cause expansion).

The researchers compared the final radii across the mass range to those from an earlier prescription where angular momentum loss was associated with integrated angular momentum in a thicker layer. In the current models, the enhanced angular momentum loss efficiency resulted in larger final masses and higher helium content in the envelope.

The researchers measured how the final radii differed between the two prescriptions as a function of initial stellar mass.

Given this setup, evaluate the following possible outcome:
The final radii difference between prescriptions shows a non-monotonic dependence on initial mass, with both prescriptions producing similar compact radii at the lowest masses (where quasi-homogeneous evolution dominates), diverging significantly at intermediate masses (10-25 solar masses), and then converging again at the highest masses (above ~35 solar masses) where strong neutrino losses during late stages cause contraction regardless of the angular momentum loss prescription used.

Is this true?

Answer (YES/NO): NO